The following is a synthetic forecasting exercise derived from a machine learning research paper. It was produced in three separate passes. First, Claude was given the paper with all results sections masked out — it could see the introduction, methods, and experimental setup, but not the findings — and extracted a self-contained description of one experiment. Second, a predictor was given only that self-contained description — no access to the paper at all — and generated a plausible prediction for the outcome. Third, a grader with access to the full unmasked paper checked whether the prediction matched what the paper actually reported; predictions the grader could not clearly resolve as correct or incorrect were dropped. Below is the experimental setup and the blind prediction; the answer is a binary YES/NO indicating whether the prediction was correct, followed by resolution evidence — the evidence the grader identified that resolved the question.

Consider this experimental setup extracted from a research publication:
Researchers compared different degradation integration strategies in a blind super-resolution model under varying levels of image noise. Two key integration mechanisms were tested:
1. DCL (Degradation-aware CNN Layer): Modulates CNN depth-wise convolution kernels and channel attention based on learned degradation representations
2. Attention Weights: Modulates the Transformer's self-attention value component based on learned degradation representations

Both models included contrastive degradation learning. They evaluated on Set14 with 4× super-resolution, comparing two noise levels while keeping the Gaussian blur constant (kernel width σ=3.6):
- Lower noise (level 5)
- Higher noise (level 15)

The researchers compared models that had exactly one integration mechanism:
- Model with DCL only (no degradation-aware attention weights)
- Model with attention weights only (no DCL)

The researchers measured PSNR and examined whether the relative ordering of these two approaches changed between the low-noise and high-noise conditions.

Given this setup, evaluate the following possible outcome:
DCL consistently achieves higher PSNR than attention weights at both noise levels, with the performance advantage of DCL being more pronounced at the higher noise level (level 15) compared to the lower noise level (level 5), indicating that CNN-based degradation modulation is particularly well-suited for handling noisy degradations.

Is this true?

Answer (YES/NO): YES